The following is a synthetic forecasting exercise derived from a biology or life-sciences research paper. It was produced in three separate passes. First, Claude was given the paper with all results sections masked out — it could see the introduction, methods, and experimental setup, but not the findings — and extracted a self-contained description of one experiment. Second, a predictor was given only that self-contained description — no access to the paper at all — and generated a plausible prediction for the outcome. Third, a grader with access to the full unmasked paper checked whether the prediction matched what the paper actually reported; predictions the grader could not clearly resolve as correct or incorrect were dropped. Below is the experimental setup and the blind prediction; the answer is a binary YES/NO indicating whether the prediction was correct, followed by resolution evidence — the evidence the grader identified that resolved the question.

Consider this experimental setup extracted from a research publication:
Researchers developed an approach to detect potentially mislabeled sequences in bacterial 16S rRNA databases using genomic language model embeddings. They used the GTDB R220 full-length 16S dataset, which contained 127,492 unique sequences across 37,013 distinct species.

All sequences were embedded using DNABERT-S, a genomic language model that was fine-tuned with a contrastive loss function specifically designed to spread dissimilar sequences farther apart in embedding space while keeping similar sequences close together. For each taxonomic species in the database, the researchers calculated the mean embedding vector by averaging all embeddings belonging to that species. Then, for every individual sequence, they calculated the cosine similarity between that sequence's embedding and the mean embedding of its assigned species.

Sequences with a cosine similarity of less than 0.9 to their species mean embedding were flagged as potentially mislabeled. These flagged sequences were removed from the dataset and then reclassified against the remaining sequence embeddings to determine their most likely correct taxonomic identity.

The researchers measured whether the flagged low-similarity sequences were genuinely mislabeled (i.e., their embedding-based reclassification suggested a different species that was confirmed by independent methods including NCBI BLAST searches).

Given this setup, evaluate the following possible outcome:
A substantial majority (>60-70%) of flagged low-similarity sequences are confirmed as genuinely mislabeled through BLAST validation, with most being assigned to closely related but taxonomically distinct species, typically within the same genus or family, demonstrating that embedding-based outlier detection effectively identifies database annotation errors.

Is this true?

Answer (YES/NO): NO